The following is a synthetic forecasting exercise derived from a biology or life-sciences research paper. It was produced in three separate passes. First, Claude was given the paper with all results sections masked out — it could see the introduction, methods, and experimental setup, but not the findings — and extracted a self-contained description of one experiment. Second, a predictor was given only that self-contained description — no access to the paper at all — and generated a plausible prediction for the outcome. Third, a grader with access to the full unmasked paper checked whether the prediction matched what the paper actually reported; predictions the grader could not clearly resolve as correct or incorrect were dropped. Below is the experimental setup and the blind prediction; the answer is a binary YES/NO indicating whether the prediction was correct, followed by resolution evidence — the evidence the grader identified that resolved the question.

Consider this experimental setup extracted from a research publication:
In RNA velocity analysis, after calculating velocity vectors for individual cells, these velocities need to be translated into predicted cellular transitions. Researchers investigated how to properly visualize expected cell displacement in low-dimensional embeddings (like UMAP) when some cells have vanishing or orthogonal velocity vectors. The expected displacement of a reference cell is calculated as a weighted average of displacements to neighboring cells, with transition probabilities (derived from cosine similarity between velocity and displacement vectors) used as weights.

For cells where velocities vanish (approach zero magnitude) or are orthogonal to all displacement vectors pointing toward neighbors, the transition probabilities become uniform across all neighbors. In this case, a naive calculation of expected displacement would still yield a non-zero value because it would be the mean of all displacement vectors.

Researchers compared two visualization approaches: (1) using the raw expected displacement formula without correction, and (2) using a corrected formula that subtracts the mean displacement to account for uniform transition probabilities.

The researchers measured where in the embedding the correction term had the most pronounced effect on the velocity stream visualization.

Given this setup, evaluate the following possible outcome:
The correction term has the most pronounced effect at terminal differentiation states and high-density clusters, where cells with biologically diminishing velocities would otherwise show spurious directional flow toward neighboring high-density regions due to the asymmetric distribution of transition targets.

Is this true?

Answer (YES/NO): NO